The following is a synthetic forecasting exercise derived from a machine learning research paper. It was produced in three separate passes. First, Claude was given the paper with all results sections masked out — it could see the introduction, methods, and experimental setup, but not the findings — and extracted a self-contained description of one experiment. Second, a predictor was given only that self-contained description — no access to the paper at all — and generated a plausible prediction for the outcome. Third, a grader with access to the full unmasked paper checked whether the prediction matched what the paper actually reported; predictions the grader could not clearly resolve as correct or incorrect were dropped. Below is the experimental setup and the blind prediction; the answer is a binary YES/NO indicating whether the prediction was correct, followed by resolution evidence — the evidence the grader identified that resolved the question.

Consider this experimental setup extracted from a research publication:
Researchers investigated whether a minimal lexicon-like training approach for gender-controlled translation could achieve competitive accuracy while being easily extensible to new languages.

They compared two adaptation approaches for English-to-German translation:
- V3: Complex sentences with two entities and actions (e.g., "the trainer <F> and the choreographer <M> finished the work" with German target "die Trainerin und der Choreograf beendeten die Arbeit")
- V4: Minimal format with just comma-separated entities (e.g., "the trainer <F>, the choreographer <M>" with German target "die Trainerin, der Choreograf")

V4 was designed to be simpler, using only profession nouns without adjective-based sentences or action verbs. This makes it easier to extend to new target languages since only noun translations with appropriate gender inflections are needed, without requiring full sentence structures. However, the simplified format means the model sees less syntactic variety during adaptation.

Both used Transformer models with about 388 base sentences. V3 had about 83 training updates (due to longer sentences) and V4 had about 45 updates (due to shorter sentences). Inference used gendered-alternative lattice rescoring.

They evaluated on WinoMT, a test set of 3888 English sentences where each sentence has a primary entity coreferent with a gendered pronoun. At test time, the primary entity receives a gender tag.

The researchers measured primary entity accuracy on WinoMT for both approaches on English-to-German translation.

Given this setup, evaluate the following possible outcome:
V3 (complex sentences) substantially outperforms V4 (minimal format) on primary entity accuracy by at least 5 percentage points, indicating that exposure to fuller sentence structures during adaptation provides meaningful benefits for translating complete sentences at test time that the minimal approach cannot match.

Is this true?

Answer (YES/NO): NO